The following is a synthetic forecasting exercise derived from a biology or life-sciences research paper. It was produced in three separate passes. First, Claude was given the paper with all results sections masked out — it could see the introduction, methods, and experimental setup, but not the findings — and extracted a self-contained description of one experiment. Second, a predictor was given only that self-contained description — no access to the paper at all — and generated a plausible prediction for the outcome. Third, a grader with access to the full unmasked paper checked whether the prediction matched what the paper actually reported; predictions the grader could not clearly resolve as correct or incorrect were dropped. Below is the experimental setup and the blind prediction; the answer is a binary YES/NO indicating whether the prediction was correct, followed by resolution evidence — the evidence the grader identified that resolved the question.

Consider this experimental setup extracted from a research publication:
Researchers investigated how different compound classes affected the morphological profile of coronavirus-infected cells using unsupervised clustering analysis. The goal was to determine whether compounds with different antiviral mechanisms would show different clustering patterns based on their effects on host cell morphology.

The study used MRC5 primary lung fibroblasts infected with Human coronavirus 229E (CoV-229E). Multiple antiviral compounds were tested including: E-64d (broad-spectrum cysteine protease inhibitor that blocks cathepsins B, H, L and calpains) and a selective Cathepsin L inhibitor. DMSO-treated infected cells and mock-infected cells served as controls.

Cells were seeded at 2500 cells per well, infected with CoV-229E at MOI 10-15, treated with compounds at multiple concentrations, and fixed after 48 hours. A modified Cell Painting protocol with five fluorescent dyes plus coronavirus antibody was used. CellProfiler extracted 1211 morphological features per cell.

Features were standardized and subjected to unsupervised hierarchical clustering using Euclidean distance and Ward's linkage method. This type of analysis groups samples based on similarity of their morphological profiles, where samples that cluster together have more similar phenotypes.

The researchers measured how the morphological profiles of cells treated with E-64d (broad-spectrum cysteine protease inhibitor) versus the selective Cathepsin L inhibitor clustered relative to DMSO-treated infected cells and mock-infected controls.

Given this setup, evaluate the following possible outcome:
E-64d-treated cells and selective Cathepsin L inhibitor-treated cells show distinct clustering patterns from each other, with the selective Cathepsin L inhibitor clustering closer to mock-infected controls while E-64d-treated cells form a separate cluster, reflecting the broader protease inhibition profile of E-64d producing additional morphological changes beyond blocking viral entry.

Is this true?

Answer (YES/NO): NO